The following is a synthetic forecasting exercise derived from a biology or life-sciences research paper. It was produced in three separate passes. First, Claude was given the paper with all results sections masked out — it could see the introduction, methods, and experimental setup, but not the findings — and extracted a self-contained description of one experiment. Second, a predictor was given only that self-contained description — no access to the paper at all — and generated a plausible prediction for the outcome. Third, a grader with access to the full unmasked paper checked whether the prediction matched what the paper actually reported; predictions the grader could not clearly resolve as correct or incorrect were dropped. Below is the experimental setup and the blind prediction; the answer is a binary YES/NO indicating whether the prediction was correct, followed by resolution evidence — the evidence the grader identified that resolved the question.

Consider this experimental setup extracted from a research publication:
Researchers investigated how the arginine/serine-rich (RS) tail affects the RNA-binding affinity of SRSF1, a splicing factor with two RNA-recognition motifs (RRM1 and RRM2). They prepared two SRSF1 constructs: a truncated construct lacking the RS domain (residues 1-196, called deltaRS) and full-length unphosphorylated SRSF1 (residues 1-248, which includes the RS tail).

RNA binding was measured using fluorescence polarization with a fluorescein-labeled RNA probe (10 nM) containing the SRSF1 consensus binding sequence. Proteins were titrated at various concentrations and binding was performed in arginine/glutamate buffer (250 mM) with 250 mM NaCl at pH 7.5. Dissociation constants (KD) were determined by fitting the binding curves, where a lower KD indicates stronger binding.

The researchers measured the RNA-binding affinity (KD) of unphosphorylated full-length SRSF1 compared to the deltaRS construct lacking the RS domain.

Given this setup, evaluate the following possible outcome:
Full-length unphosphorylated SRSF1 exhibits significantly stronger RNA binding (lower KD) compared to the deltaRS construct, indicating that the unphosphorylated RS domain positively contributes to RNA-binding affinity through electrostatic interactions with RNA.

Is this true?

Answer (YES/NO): YES